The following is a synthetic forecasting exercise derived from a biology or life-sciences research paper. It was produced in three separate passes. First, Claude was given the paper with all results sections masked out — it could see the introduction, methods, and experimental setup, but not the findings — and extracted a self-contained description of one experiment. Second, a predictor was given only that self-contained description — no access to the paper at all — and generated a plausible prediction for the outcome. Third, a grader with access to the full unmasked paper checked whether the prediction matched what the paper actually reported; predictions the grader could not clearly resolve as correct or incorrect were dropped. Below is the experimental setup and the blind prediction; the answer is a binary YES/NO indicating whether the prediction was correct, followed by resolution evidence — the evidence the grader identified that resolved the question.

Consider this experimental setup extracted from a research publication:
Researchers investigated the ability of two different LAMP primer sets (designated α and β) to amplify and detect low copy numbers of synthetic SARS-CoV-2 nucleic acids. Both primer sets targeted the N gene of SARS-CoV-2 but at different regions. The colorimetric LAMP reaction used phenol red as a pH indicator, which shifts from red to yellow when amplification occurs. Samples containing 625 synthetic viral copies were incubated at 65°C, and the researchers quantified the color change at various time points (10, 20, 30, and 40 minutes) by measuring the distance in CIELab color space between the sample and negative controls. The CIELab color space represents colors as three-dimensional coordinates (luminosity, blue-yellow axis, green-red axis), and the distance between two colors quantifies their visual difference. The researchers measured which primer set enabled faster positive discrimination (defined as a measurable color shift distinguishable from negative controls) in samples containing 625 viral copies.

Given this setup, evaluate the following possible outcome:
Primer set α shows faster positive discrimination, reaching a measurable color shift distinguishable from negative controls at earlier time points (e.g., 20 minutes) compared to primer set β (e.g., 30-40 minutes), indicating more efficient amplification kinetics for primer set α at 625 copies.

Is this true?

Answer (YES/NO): YES